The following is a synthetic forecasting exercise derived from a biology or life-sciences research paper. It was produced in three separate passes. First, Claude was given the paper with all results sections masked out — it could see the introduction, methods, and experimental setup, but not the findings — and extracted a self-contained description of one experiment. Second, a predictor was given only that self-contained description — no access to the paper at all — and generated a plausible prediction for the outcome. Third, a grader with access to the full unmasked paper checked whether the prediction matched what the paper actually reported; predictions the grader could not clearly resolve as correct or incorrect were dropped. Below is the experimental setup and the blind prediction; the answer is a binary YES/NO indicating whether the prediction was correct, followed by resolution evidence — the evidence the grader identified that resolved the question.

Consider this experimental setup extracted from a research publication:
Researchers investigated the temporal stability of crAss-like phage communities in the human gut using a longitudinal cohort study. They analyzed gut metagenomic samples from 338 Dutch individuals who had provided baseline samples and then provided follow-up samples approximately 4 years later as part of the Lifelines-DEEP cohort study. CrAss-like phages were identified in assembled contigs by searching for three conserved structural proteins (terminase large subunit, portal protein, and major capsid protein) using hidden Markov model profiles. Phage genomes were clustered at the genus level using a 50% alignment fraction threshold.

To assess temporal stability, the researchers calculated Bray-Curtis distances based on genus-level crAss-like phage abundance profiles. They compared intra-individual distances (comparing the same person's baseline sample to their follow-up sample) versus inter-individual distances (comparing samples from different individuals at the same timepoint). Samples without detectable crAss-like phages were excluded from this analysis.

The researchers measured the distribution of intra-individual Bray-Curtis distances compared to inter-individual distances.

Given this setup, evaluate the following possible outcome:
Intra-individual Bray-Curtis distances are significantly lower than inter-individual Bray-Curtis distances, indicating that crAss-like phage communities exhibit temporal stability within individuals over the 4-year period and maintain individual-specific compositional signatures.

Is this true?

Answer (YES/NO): YES